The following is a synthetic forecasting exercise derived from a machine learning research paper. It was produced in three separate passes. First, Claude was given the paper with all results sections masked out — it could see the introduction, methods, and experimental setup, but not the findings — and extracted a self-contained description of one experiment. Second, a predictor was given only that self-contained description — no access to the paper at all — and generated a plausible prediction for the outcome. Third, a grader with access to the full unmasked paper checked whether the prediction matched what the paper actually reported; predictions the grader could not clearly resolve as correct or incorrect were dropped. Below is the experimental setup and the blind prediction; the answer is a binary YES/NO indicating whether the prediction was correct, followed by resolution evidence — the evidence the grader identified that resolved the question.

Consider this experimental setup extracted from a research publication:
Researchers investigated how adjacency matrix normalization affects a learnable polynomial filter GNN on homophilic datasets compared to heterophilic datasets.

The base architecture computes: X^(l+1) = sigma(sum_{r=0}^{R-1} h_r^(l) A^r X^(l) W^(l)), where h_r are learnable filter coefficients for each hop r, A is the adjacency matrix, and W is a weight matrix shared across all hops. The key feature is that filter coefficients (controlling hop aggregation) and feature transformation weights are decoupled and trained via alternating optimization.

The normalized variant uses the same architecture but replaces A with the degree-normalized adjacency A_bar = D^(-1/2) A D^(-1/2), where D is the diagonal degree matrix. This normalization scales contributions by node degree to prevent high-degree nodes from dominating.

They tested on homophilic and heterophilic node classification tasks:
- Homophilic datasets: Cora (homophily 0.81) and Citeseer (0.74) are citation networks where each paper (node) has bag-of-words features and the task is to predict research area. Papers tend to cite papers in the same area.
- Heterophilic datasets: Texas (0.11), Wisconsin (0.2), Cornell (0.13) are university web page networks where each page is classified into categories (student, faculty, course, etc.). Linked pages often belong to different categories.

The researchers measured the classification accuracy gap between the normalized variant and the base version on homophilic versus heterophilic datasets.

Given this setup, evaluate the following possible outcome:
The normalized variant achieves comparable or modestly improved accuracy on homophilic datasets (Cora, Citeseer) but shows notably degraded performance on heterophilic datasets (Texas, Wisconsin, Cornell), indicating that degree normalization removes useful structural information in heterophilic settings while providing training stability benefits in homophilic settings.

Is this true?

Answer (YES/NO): NO